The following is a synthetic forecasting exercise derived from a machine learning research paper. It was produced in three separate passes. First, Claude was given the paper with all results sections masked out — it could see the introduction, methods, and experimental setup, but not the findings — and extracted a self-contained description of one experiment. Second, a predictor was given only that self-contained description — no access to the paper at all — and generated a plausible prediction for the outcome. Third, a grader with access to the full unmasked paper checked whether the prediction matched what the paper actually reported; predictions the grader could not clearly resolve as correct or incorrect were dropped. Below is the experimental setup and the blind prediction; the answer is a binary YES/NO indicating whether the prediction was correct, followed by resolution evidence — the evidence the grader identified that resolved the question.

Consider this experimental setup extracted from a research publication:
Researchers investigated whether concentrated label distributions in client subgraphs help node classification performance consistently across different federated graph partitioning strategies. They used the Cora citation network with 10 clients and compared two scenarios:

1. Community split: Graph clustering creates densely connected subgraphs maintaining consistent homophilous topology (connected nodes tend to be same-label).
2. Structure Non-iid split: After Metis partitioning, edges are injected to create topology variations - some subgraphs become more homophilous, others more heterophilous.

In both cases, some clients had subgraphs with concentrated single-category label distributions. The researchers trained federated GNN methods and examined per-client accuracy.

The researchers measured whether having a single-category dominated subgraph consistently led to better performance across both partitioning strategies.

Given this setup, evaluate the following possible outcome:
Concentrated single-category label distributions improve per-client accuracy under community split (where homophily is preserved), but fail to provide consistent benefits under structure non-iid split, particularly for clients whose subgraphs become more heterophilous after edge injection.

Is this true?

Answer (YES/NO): YES